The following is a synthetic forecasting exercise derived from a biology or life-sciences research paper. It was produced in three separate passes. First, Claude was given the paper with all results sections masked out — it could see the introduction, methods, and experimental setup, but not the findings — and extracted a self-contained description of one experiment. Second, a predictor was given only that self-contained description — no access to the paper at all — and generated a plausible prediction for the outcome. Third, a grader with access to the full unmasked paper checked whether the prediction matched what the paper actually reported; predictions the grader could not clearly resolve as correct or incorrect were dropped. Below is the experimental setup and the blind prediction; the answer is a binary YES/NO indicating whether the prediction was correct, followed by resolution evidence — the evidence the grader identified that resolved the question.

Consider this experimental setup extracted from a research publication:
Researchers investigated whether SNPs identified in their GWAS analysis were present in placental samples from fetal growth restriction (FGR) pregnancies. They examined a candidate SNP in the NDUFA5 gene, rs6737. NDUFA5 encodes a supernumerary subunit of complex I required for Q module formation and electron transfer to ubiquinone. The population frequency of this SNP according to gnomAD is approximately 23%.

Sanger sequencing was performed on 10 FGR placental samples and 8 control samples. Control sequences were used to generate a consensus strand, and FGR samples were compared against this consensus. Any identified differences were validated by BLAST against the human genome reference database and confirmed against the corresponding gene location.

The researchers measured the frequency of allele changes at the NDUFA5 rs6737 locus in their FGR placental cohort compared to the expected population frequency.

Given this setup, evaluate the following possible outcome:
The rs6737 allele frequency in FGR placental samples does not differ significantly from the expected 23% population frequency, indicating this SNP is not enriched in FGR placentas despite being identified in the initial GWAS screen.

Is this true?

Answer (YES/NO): NO